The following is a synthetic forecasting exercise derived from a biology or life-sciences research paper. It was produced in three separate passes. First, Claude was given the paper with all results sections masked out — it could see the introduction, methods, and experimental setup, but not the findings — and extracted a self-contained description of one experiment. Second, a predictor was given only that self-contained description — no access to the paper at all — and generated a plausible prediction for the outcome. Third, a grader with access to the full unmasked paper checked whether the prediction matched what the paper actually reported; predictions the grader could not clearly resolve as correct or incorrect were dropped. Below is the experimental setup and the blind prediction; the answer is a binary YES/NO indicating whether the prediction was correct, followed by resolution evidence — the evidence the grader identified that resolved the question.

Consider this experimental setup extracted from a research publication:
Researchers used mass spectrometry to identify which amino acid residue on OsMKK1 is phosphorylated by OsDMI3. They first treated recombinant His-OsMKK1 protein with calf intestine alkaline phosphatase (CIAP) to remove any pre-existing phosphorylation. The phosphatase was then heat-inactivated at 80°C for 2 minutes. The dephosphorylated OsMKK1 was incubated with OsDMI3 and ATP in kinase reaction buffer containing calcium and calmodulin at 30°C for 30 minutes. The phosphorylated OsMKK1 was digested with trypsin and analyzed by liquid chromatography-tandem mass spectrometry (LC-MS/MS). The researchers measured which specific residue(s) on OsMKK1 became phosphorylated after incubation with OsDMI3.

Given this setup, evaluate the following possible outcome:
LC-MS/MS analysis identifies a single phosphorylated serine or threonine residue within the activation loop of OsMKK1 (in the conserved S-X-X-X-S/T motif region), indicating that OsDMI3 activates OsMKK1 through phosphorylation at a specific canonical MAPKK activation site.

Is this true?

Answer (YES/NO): NO